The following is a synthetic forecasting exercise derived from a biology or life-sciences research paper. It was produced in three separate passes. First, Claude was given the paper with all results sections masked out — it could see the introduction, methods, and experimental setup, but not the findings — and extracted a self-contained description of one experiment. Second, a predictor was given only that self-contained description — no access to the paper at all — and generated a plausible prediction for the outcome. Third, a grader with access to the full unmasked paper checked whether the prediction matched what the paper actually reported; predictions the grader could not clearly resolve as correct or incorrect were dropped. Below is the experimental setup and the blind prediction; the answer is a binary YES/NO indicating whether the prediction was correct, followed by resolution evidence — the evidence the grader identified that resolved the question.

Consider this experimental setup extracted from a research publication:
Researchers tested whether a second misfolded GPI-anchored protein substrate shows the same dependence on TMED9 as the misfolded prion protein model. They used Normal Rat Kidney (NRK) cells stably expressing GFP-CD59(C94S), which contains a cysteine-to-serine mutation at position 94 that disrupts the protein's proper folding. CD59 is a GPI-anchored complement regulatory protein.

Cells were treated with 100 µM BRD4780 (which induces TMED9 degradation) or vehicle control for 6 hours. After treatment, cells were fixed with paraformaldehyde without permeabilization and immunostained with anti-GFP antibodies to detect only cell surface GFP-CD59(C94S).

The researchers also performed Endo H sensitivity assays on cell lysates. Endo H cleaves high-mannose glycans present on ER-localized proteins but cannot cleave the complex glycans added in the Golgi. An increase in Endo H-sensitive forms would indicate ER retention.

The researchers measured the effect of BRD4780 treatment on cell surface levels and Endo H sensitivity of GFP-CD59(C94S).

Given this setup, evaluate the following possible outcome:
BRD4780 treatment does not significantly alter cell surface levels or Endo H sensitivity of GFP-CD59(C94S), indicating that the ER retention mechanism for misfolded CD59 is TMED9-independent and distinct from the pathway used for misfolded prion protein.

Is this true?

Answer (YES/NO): NO